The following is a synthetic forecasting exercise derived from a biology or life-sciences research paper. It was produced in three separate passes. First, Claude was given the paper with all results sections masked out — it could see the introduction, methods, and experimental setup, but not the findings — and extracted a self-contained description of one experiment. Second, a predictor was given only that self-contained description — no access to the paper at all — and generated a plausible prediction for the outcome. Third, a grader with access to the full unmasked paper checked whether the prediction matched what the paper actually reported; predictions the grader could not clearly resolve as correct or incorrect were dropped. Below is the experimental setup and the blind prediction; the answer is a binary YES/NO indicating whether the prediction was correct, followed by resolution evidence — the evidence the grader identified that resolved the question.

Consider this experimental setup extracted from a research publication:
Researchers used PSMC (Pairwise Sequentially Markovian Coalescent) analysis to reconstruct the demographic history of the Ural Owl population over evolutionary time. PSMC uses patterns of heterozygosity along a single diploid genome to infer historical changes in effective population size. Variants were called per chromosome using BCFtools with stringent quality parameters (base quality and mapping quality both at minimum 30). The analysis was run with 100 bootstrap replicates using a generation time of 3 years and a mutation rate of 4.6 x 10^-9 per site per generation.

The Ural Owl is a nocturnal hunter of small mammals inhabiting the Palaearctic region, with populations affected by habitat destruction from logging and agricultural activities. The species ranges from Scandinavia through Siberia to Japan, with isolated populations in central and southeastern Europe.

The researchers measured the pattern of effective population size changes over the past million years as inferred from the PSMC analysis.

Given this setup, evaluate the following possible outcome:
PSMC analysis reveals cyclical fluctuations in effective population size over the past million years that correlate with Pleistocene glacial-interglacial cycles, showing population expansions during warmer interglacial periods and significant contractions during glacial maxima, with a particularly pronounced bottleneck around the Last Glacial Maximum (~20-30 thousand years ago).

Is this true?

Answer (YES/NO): NO